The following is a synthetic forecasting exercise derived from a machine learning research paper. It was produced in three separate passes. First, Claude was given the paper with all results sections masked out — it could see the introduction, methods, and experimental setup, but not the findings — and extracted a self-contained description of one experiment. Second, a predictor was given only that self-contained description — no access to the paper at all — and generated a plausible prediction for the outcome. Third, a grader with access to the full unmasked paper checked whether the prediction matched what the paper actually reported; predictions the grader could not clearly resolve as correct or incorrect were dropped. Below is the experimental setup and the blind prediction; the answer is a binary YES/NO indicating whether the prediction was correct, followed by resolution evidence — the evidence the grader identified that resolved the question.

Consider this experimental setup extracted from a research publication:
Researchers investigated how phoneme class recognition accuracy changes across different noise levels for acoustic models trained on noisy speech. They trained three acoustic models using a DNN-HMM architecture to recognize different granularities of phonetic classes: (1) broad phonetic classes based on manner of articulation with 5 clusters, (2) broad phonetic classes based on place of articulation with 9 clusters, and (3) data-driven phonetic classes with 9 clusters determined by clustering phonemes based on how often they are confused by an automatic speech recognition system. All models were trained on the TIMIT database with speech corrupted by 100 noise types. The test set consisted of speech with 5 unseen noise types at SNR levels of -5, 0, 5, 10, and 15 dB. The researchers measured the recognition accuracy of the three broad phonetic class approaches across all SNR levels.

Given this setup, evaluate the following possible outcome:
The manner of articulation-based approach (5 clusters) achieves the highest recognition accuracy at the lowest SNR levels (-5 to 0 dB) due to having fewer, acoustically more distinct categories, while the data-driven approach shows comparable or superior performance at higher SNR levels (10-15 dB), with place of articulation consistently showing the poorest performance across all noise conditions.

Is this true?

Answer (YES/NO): NO